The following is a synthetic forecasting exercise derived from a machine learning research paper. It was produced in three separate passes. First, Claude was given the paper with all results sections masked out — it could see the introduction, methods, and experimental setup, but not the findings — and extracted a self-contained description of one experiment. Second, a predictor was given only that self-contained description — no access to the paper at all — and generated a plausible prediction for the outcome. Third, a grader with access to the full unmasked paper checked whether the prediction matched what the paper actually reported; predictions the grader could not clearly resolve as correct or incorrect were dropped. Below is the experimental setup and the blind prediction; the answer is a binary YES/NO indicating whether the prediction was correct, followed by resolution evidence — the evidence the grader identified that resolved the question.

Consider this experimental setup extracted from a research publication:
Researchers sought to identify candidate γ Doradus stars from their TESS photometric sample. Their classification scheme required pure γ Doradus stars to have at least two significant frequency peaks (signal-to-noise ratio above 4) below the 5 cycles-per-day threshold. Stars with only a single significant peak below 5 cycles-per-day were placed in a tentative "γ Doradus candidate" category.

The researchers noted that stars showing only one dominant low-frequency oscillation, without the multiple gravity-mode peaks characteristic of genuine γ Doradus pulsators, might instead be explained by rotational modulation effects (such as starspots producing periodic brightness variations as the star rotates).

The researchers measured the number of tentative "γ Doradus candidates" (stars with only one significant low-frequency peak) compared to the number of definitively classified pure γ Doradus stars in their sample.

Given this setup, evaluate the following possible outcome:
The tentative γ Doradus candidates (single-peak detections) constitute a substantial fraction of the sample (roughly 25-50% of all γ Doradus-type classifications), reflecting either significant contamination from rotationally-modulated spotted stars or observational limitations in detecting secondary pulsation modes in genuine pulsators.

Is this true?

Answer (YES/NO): NO